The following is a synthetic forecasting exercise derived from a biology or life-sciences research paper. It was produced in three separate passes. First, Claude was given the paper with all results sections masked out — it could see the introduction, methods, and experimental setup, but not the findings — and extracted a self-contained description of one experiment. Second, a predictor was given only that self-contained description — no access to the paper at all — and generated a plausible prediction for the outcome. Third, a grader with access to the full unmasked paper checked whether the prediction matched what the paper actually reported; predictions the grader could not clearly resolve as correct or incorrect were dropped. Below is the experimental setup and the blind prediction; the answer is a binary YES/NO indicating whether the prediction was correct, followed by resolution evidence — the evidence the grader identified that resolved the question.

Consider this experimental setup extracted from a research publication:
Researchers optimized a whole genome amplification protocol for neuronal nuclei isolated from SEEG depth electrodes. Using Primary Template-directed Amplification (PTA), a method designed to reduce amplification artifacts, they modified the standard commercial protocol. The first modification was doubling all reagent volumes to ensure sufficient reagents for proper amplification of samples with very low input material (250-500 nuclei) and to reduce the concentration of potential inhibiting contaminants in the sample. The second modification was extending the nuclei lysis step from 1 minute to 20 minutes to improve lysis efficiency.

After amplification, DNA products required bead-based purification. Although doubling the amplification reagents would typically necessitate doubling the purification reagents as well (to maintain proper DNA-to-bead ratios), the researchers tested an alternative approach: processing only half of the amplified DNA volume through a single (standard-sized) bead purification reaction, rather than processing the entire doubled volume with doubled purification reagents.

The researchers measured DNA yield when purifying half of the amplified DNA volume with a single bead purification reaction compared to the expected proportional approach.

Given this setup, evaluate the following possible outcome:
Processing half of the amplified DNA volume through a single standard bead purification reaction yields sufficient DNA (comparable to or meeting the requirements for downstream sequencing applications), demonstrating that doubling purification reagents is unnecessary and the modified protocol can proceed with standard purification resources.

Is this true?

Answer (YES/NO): YES